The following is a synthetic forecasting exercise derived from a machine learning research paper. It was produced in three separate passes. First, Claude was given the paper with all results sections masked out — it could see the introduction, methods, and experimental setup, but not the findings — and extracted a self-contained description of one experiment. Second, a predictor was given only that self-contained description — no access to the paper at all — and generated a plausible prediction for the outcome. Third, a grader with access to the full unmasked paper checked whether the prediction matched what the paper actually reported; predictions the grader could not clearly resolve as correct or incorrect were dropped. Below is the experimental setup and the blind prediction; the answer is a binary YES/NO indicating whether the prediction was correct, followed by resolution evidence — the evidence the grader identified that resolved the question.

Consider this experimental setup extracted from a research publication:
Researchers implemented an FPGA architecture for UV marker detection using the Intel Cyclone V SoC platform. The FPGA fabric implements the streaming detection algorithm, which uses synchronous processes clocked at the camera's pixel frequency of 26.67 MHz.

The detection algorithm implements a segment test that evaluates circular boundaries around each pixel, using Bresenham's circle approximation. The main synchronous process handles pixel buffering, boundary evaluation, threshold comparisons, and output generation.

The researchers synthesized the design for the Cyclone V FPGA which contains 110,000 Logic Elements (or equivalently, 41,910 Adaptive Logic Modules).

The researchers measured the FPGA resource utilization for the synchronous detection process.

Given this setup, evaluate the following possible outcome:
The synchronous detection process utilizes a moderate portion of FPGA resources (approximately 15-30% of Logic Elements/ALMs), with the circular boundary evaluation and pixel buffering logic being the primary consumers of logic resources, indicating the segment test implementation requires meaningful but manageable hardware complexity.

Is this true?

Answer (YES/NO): NO